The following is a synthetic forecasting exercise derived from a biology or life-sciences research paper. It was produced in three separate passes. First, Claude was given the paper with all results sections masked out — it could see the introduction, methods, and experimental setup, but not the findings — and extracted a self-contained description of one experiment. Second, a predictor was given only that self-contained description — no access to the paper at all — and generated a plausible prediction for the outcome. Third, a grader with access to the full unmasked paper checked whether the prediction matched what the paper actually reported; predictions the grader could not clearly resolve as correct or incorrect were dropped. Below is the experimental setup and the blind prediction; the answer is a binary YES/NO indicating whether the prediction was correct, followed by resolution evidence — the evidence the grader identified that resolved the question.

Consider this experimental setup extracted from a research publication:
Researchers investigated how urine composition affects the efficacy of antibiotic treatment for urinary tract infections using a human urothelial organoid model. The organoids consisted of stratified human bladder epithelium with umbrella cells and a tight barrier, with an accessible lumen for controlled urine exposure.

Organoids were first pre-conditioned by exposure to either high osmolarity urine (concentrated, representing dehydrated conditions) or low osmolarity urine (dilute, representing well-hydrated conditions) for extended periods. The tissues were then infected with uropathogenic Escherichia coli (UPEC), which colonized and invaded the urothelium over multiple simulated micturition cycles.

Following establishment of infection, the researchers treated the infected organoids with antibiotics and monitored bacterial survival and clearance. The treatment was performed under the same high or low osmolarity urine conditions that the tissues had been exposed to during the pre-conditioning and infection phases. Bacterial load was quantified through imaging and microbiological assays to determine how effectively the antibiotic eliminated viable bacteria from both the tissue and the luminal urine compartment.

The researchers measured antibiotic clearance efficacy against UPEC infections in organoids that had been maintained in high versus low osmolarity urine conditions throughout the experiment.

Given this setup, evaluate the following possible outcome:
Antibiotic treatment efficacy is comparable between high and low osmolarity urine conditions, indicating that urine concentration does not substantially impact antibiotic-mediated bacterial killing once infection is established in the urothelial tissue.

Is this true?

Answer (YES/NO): NO